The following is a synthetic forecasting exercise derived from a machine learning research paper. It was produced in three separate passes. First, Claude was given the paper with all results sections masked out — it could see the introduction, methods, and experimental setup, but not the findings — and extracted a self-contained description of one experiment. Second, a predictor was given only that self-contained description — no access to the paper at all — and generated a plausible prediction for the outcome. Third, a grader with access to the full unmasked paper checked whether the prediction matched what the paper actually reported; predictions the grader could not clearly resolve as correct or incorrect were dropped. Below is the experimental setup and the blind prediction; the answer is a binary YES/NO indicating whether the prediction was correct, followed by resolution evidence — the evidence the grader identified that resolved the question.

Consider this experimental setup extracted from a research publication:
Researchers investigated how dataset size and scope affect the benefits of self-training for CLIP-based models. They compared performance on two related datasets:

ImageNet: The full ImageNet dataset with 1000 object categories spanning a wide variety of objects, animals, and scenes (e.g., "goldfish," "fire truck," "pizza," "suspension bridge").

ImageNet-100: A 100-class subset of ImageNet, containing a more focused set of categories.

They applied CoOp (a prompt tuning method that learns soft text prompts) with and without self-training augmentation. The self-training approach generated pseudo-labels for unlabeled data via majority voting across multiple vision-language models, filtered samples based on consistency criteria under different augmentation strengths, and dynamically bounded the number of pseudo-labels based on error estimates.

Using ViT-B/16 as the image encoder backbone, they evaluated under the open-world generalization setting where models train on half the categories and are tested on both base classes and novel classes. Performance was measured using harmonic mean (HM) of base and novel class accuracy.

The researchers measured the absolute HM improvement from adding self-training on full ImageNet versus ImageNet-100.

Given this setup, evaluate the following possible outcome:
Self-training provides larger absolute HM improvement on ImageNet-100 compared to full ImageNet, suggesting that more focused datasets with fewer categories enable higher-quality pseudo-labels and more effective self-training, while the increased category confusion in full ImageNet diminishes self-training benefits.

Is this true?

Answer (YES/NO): YES